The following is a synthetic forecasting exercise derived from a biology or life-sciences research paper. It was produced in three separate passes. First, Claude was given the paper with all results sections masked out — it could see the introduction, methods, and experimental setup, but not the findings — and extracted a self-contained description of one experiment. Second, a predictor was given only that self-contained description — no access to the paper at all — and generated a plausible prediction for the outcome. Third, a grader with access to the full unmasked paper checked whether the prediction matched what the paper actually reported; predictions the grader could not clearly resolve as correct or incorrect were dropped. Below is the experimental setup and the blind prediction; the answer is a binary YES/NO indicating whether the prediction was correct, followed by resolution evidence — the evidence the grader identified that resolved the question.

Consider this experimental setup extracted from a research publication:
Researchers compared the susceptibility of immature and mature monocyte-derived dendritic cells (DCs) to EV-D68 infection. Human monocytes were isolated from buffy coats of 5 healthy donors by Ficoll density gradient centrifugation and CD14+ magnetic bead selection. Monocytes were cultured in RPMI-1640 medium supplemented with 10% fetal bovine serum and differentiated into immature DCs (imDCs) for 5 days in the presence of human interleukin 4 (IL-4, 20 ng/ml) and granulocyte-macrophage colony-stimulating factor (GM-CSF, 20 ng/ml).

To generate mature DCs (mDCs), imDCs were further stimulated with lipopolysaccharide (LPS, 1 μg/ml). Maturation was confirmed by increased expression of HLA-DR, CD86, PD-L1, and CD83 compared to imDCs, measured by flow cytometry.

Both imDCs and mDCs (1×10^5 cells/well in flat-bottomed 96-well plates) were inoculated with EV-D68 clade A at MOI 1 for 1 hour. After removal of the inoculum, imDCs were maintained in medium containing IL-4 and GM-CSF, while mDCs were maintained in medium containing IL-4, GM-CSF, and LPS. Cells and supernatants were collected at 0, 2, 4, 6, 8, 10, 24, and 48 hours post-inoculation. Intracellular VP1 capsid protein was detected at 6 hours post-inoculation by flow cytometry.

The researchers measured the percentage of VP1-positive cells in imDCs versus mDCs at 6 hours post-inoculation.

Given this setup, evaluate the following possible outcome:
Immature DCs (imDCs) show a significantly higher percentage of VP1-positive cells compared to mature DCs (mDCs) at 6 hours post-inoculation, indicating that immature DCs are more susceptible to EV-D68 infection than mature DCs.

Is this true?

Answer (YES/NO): YES